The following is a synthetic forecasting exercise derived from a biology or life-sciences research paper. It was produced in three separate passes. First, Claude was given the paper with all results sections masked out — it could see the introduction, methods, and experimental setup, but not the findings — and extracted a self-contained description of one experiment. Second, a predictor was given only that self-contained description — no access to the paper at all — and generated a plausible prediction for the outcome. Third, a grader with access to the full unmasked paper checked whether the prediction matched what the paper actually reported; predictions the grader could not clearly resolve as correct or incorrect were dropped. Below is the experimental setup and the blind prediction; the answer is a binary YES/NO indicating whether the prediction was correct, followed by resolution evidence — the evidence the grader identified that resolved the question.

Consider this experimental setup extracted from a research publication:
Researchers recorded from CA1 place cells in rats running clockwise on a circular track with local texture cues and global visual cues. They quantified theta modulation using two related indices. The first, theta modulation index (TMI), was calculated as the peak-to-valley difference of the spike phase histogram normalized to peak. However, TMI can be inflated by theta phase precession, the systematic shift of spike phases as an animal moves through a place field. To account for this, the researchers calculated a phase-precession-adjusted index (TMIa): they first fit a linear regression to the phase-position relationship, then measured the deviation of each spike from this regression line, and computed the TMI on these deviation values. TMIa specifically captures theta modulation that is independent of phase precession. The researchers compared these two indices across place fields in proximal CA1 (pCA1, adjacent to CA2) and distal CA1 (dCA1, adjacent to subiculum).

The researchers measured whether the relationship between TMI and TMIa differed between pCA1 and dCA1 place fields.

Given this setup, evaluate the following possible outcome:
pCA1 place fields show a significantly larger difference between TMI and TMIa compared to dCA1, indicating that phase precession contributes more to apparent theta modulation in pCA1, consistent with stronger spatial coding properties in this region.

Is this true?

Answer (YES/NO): NO